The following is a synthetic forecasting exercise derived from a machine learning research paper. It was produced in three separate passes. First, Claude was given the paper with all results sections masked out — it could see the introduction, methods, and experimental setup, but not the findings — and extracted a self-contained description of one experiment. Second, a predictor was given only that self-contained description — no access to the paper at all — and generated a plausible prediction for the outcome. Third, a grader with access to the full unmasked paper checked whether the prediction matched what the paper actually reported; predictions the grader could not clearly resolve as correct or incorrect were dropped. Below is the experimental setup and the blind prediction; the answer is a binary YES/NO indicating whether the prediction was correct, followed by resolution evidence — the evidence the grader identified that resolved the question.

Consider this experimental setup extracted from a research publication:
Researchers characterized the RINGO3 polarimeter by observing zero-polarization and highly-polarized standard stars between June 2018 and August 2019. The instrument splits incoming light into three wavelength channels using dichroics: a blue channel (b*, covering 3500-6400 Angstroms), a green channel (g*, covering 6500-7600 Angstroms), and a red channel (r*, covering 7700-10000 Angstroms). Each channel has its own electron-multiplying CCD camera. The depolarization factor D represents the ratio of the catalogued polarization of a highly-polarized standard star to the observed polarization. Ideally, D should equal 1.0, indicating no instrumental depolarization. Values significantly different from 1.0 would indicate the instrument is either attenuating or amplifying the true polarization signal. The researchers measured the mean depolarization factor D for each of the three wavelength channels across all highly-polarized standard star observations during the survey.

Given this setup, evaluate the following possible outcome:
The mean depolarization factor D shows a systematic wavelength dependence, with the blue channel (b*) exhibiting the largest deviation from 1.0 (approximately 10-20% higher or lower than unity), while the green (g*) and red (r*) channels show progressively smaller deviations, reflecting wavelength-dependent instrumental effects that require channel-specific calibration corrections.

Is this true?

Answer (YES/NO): NO